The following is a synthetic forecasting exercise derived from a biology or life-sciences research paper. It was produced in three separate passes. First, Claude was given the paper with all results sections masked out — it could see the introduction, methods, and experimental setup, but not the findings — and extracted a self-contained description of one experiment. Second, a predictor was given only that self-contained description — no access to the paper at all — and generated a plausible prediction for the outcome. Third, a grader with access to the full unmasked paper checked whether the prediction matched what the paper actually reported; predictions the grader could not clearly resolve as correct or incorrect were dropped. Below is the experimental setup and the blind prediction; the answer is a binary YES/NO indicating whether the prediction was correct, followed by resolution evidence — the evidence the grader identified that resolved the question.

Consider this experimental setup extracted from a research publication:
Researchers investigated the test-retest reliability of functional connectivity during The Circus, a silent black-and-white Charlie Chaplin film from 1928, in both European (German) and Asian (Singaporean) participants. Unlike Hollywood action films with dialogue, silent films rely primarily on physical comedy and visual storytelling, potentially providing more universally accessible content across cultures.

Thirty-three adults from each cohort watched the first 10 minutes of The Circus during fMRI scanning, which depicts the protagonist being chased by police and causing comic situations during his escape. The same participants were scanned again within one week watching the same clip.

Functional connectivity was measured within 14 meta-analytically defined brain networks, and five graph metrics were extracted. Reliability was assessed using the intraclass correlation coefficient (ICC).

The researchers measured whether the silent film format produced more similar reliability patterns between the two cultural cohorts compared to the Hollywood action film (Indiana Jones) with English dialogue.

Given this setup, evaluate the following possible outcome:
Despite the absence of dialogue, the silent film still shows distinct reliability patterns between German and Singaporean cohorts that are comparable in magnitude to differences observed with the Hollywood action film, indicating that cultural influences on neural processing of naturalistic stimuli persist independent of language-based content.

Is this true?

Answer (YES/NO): YES